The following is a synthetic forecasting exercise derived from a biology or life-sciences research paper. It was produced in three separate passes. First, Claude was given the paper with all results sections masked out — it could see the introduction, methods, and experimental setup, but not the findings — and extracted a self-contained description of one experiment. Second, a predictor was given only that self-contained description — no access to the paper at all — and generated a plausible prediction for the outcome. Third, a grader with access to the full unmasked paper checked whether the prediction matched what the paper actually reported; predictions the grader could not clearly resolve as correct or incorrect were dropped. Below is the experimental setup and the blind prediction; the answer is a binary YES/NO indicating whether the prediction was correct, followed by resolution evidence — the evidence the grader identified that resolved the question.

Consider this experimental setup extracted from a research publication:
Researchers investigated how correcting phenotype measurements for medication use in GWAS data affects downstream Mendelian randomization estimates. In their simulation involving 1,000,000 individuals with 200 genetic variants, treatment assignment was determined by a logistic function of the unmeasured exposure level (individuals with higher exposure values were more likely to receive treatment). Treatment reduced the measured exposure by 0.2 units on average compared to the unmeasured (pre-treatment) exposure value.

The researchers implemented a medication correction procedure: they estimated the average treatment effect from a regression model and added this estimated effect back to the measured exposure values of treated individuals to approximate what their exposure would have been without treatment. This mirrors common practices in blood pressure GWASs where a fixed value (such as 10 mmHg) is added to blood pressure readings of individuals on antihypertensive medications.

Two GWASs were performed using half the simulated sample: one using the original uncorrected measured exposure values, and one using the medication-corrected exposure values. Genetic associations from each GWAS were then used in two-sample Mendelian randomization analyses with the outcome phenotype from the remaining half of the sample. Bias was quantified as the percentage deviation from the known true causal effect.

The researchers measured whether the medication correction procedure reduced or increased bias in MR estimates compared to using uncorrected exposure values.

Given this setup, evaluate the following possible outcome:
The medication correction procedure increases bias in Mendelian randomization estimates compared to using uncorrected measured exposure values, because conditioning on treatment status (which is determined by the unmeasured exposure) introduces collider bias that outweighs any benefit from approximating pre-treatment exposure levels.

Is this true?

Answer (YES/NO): NO